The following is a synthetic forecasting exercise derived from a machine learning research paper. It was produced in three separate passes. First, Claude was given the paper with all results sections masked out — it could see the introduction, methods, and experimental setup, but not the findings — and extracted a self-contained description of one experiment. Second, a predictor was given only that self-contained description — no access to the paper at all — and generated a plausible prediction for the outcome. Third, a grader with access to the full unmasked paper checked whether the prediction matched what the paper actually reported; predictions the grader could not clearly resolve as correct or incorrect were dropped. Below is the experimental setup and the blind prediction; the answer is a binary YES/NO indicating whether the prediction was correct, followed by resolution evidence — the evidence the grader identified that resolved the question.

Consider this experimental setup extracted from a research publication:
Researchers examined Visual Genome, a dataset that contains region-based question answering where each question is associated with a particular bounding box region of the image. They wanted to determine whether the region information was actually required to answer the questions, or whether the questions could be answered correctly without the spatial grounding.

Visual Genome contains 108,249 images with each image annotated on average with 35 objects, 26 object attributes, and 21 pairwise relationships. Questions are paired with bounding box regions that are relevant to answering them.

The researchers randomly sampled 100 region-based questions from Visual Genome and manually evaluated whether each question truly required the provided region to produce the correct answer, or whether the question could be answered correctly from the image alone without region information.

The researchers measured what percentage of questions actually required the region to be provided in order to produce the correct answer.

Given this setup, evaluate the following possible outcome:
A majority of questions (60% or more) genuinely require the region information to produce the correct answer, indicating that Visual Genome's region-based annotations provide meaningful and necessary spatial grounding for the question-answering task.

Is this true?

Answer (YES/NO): NO